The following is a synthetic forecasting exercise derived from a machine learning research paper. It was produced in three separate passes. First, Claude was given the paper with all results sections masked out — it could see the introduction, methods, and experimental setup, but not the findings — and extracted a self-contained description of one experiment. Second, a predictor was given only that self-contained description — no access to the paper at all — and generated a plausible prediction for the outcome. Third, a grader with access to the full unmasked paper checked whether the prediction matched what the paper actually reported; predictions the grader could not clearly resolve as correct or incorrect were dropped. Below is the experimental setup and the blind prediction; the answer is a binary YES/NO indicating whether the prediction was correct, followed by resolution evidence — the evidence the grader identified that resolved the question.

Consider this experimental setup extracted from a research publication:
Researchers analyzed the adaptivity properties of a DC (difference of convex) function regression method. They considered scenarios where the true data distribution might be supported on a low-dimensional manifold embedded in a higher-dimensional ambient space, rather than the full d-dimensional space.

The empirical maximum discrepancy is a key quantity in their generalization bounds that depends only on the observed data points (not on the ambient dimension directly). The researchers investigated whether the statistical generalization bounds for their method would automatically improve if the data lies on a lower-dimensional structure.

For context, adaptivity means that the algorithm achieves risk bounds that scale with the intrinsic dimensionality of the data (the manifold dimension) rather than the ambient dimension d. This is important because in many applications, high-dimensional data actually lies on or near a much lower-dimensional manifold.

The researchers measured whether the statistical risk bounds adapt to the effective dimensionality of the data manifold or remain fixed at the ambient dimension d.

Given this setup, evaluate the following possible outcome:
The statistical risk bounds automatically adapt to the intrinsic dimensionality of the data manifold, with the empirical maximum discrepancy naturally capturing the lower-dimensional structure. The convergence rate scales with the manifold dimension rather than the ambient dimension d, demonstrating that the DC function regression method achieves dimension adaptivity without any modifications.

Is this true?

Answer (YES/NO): YES